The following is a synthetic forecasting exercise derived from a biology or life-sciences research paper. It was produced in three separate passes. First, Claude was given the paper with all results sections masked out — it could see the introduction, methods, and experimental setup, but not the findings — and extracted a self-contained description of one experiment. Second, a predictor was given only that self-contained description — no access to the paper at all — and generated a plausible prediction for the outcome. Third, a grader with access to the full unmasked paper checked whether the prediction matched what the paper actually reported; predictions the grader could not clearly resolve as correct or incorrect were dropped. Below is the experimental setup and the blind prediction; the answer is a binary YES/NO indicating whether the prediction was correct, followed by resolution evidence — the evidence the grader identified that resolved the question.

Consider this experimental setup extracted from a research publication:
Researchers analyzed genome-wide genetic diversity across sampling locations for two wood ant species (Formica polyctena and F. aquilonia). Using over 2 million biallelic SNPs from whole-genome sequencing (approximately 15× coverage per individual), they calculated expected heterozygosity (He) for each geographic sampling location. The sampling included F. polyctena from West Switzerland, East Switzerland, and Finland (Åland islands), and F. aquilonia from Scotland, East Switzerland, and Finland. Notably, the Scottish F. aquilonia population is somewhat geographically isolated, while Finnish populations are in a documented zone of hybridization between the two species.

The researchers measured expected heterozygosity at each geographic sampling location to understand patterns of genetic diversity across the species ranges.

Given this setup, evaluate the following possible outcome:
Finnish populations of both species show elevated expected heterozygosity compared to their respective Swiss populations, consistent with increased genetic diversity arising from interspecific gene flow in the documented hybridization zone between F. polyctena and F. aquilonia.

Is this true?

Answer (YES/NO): YES